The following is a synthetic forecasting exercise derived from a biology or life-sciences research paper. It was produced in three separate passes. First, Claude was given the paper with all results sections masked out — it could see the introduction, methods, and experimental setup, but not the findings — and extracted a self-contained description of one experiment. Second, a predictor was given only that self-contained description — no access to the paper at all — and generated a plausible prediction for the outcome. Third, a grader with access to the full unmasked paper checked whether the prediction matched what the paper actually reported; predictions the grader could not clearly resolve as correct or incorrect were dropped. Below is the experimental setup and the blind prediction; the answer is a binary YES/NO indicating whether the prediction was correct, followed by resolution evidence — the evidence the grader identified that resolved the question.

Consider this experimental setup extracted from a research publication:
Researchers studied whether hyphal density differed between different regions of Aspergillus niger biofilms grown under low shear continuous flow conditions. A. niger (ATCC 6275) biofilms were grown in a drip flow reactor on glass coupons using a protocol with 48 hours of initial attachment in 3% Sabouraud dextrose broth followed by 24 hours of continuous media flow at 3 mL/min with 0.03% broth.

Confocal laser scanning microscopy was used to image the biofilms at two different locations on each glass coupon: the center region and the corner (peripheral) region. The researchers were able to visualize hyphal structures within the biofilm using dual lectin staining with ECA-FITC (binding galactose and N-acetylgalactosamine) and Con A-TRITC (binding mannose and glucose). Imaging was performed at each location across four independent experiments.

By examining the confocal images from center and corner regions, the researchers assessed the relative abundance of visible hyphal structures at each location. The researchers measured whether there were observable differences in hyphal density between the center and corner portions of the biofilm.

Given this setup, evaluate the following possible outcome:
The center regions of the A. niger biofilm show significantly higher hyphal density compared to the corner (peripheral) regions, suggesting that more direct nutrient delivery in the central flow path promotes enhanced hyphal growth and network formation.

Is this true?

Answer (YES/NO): YES